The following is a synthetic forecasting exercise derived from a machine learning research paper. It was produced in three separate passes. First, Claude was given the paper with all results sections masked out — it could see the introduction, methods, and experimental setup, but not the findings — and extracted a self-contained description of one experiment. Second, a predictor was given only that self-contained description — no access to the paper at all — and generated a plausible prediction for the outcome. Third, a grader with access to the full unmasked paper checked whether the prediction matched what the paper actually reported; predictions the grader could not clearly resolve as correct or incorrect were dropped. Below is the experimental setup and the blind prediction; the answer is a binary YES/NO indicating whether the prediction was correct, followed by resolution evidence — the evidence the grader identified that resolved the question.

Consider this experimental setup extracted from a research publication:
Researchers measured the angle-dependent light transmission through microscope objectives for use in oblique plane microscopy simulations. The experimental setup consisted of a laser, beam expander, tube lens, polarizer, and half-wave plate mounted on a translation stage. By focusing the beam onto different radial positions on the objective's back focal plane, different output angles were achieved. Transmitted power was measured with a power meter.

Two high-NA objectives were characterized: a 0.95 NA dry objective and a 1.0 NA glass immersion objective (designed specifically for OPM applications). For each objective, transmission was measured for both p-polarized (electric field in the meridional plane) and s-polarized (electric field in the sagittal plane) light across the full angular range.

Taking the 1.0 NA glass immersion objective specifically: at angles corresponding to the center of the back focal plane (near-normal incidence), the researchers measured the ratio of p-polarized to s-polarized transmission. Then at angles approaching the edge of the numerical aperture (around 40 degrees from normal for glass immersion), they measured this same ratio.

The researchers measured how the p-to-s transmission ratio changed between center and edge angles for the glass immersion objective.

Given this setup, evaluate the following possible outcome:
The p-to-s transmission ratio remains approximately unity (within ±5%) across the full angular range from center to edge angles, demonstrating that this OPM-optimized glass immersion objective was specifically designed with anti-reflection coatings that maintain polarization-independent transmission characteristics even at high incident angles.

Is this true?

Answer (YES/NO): YES